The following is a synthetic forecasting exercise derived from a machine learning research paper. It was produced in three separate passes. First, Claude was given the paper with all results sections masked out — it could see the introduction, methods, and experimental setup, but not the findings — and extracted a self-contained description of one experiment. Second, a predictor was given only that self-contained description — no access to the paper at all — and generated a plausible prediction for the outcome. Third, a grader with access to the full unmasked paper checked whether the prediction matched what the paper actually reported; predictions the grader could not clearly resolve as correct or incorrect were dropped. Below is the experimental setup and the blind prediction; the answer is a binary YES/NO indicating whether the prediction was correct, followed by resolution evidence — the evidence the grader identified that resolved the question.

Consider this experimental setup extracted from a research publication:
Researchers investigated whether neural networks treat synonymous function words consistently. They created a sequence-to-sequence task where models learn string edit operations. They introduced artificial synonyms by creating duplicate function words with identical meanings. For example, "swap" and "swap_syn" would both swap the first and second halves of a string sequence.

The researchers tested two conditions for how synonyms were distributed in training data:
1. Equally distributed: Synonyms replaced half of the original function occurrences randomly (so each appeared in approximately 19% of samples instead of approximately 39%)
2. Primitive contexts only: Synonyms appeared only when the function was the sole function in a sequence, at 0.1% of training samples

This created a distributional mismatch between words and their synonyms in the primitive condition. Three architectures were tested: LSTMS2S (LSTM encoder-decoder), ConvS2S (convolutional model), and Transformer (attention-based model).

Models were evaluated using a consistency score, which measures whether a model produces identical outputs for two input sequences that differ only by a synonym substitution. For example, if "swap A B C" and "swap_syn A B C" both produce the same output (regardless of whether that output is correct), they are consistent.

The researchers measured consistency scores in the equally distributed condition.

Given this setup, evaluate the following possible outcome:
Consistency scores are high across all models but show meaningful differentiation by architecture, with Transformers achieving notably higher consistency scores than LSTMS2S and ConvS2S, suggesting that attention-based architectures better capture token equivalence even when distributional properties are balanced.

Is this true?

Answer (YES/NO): NO